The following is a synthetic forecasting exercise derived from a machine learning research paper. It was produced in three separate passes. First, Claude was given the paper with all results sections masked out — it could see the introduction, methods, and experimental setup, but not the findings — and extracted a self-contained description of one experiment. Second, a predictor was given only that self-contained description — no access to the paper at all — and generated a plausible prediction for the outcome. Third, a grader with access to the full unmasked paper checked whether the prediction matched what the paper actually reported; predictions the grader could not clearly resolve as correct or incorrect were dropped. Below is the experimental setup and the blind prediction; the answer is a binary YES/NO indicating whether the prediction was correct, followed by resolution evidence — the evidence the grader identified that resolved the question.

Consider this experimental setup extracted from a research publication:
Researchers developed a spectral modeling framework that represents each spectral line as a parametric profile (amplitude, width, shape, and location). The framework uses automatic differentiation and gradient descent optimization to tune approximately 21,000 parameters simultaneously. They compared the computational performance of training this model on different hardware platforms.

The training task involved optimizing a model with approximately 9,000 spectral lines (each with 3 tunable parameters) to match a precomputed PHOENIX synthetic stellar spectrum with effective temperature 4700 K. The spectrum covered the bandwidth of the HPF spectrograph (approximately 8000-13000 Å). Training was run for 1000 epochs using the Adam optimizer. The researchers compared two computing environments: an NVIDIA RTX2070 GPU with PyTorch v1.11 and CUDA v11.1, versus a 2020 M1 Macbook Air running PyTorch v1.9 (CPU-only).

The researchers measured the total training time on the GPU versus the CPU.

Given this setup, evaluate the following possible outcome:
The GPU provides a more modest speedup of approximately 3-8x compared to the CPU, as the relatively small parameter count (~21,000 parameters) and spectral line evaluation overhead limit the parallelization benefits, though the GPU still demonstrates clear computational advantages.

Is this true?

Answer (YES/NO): NO